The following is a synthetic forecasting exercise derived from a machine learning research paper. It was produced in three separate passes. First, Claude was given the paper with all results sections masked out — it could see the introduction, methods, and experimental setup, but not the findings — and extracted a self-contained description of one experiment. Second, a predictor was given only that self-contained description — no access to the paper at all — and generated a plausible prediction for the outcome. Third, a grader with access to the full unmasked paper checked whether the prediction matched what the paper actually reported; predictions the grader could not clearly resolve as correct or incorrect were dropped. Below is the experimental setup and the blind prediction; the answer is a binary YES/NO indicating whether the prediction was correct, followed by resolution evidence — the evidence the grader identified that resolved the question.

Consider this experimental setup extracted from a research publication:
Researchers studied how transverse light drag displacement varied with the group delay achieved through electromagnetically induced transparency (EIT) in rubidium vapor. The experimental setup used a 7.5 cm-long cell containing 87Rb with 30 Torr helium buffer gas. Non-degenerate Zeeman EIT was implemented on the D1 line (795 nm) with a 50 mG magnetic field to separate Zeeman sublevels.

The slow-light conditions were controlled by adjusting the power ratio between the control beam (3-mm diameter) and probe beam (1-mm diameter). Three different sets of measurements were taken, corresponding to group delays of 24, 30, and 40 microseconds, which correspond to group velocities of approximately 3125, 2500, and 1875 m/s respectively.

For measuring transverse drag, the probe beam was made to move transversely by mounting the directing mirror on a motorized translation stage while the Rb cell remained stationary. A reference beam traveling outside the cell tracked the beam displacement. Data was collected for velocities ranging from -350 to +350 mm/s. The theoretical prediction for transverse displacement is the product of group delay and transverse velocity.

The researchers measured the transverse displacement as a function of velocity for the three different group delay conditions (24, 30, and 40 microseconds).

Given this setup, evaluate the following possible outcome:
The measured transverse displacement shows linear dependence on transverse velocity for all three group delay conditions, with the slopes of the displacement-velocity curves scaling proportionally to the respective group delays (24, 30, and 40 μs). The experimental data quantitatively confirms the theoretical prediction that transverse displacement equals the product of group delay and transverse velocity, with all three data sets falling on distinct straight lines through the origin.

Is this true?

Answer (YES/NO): YES